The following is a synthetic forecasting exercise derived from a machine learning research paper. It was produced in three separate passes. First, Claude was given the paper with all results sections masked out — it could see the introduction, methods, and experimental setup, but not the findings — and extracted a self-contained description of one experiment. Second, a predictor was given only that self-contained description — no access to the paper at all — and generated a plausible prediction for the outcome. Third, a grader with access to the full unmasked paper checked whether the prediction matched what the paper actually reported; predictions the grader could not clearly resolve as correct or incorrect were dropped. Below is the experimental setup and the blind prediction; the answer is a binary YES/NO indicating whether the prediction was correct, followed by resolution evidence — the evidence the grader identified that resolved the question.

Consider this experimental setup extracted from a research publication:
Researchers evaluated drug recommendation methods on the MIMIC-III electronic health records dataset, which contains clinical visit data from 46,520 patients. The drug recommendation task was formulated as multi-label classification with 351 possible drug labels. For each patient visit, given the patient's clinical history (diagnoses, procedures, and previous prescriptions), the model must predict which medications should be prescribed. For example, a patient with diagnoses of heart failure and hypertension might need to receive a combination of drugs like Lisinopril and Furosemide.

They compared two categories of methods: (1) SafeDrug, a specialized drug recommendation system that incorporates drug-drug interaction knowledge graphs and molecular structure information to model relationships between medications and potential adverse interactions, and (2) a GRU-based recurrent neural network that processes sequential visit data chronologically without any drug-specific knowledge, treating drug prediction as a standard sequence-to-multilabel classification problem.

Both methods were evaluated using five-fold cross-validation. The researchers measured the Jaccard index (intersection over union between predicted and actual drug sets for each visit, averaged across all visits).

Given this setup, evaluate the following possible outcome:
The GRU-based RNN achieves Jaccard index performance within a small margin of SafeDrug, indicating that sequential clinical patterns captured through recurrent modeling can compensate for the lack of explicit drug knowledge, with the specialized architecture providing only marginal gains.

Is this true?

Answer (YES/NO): YES